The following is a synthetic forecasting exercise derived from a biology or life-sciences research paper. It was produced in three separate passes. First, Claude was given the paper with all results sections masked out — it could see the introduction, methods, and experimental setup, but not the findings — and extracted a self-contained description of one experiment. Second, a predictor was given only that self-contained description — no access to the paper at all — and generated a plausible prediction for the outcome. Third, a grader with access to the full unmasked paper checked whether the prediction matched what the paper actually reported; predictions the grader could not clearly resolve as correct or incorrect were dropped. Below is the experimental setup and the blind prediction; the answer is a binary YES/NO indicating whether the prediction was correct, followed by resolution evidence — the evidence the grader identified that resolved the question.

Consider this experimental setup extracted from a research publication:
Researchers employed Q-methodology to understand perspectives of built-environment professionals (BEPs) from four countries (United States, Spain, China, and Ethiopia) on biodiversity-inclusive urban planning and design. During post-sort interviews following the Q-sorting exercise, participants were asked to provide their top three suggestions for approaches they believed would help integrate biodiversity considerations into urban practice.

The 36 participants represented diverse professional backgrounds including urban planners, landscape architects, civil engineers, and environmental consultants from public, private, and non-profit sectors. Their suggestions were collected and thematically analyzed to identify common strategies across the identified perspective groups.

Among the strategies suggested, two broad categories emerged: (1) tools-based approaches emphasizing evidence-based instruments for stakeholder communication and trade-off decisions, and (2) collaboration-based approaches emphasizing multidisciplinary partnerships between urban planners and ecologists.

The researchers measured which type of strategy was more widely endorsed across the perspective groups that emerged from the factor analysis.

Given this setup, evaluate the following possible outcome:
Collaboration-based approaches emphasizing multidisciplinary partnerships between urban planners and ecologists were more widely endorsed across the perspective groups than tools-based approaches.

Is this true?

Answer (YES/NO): NO